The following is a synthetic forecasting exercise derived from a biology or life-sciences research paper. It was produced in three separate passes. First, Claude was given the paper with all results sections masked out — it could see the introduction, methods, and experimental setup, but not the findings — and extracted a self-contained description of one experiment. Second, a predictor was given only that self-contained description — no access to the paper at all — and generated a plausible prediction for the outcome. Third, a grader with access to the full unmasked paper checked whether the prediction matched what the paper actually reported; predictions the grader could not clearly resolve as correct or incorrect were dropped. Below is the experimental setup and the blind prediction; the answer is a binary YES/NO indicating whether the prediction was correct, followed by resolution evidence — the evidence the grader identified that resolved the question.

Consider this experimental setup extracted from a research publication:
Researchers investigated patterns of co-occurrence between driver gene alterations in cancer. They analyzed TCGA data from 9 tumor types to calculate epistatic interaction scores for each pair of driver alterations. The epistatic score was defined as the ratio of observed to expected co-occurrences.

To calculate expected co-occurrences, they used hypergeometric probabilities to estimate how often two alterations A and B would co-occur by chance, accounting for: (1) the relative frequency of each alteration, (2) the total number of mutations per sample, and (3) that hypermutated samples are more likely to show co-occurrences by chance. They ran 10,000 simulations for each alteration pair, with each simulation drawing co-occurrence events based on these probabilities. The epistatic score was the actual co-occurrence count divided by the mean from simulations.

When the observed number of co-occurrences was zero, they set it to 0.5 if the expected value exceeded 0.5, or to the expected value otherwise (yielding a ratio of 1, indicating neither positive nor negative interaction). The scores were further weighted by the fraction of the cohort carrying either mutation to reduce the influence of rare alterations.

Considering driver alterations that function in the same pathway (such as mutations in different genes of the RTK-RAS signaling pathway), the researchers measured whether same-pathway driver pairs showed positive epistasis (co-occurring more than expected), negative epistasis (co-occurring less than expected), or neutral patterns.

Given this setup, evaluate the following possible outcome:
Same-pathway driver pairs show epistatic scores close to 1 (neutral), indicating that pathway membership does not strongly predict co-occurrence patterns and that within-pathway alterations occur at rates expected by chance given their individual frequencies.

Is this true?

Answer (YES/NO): NO